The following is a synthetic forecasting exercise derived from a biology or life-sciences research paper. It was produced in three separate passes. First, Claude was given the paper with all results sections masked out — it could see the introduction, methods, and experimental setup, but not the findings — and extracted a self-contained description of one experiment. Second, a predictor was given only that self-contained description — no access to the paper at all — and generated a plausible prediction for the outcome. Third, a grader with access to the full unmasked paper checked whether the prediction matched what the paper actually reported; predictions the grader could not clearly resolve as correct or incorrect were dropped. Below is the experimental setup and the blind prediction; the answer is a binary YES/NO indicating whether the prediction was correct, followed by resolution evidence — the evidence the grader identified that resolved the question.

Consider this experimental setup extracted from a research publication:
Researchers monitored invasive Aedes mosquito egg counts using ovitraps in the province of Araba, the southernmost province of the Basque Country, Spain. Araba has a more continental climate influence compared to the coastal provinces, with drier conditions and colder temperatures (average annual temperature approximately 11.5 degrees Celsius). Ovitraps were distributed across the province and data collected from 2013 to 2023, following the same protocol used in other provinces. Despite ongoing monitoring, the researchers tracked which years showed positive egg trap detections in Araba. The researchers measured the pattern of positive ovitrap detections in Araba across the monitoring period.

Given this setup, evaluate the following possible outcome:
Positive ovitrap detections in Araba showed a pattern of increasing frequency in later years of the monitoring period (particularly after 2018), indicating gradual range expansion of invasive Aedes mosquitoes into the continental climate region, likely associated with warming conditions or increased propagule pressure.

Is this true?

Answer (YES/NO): NO